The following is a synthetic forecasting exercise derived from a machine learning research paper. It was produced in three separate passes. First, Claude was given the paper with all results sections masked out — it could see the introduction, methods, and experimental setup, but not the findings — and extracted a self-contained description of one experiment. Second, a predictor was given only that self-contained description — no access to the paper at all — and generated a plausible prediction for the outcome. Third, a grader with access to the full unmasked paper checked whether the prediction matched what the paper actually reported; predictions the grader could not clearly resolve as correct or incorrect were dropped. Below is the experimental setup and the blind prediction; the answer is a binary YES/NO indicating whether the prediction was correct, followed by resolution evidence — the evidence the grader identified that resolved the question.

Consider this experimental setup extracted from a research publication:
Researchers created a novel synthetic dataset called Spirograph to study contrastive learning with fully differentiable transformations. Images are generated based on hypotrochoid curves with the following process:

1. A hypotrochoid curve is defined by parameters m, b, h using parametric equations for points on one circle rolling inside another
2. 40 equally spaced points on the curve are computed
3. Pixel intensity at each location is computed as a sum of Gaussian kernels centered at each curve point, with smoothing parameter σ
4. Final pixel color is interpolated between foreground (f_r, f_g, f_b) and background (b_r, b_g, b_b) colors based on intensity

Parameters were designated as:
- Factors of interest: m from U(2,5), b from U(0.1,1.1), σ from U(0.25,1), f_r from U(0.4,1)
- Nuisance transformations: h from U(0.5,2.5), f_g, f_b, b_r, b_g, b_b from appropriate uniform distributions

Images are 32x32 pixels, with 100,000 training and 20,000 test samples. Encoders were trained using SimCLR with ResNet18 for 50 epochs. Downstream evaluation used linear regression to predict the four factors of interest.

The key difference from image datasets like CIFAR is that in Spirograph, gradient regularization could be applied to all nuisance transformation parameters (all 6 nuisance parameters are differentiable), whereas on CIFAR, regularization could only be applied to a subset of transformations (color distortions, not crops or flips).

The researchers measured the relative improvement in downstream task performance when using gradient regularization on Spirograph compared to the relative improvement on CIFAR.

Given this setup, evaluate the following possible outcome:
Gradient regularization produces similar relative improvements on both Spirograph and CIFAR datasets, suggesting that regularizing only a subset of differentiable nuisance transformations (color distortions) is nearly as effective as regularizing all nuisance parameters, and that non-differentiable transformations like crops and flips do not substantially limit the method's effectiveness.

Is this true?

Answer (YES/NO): NO